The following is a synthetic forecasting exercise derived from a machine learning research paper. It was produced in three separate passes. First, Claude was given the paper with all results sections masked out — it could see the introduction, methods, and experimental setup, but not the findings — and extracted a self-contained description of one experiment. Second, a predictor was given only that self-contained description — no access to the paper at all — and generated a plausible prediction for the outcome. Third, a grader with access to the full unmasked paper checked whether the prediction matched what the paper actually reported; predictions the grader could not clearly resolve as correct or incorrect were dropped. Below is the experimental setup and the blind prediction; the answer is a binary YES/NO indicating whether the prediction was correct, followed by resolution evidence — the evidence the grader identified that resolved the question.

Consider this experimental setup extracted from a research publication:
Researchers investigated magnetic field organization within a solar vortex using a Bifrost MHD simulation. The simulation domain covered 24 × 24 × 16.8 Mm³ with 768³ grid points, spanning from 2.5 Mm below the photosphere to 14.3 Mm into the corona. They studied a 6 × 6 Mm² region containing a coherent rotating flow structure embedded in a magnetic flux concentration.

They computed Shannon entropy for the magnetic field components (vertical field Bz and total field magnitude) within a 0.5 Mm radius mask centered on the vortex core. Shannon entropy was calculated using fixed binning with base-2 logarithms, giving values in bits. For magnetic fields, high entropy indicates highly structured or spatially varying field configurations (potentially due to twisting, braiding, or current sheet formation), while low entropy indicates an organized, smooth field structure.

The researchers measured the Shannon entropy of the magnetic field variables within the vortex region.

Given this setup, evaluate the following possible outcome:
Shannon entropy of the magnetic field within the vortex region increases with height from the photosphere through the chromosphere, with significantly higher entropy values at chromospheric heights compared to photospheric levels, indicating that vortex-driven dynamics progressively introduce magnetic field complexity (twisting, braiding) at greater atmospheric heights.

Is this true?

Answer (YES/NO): NO